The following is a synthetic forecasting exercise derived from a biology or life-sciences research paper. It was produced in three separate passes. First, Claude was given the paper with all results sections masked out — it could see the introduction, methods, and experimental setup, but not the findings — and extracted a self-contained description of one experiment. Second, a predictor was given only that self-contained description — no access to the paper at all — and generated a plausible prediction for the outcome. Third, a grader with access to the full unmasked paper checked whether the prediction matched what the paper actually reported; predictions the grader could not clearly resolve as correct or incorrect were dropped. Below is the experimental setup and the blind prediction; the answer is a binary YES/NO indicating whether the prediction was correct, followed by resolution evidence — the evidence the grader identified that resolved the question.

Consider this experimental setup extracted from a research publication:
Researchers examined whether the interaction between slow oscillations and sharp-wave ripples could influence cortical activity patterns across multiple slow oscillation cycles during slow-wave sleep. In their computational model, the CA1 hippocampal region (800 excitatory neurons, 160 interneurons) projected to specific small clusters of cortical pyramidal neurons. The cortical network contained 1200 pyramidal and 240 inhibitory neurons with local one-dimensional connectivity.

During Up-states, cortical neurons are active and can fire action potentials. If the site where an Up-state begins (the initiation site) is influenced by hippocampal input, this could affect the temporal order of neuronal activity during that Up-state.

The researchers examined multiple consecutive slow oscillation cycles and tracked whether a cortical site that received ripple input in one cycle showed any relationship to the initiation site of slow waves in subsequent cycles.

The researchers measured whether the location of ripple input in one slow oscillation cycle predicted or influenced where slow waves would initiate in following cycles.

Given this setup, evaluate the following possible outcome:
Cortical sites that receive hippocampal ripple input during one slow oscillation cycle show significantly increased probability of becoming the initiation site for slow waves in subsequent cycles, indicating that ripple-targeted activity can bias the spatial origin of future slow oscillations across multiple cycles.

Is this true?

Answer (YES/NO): YES